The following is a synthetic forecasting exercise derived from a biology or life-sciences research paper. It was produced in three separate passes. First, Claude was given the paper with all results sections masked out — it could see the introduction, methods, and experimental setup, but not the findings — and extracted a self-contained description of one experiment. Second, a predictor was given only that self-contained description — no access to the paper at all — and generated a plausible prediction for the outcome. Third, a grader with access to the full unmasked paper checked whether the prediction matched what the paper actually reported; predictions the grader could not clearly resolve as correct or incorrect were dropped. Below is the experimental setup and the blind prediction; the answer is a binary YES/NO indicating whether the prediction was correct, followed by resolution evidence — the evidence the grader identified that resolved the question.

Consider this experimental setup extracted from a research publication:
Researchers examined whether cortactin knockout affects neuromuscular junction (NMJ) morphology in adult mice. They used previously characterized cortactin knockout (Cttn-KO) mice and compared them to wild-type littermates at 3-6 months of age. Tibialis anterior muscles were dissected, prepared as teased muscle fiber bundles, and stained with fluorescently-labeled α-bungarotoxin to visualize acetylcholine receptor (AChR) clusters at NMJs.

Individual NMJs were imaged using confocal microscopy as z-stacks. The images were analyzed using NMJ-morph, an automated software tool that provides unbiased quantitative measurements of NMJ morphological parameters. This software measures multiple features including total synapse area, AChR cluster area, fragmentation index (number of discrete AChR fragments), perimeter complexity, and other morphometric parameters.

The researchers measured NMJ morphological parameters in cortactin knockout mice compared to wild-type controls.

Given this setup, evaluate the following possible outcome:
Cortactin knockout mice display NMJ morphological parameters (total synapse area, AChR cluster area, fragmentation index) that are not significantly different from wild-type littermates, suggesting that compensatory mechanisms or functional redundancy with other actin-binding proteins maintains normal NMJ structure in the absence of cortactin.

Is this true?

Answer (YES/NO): YES